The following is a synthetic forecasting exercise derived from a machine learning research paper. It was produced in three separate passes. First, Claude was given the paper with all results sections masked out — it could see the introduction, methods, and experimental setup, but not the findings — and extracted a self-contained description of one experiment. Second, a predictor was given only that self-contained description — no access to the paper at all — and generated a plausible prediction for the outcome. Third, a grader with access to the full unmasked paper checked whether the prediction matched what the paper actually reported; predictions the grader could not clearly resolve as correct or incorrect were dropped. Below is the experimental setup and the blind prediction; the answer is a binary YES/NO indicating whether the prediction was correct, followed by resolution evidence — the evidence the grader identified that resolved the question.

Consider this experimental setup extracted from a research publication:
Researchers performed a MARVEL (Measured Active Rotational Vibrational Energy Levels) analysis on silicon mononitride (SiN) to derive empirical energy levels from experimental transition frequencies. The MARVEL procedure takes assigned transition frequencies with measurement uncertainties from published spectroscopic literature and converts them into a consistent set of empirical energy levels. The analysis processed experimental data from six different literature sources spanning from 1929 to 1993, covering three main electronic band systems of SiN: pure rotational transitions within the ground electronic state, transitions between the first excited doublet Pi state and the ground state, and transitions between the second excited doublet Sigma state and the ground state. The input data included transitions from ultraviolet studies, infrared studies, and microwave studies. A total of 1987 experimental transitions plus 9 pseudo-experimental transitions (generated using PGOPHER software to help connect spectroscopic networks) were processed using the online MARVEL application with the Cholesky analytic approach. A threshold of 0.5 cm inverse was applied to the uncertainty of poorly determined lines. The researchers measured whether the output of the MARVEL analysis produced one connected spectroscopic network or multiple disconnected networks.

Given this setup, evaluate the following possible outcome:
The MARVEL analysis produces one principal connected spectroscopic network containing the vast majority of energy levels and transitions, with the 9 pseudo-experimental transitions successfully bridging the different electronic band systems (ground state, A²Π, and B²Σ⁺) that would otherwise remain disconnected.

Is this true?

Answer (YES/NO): YES